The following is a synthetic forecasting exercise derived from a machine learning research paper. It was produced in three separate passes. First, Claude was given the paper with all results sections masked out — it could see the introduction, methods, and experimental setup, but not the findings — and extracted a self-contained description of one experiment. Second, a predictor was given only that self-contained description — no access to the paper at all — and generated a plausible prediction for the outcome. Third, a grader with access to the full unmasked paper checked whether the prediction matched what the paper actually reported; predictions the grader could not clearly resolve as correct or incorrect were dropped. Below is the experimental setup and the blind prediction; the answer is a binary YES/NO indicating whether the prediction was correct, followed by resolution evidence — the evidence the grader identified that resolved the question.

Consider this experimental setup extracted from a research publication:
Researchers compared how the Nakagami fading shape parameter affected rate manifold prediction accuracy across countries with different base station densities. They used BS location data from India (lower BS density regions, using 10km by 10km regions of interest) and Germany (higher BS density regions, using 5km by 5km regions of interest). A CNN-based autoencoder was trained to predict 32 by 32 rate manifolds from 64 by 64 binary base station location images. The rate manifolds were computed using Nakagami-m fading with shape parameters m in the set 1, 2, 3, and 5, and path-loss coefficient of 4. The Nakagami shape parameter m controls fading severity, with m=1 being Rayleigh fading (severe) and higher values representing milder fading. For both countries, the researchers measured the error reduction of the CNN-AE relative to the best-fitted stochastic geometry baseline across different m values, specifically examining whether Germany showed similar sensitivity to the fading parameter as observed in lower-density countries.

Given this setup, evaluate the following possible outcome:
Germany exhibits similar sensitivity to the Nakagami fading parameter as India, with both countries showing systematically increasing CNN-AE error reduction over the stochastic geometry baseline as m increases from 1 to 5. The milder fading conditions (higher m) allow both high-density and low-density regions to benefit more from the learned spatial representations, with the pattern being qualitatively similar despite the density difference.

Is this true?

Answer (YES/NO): NO